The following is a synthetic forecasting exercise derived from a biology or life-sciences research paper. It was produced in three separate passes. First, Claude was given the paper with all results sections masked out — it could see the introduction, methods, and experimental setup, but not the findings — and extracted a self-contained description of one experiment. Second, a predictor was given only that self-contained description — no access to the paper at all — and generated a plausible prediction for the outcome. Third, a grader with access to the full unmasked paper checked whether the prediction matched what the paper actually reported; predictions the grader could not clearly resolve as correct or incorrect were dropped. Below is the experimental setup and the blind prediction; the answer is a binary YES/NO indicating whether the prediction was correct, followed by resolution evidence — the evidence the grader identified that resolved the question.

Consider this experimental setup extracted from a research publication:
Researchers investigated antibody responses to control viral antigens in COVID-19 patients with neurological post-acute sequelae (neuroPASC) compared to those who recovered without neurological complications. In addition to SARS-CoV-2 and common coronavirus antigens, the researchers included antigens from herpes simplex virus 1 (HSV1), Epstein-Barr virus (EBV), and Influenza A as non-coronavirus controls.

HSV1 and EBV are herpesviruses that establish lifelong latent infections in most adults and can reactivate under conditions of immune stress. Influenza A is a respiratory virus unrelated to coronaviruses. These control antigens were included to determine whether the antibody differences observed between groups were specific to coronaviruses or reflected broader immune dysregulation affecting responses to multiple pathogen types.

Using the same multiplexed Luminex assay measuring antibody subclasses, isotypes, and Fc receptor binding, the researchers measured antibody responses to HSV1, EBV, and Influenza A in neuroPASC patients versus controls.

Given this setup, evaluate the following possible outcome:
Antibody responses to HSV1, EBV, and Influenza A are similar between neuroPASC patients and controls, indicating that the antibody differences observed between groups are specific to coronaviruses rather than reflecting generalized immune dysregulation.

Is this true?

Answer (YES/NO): YES